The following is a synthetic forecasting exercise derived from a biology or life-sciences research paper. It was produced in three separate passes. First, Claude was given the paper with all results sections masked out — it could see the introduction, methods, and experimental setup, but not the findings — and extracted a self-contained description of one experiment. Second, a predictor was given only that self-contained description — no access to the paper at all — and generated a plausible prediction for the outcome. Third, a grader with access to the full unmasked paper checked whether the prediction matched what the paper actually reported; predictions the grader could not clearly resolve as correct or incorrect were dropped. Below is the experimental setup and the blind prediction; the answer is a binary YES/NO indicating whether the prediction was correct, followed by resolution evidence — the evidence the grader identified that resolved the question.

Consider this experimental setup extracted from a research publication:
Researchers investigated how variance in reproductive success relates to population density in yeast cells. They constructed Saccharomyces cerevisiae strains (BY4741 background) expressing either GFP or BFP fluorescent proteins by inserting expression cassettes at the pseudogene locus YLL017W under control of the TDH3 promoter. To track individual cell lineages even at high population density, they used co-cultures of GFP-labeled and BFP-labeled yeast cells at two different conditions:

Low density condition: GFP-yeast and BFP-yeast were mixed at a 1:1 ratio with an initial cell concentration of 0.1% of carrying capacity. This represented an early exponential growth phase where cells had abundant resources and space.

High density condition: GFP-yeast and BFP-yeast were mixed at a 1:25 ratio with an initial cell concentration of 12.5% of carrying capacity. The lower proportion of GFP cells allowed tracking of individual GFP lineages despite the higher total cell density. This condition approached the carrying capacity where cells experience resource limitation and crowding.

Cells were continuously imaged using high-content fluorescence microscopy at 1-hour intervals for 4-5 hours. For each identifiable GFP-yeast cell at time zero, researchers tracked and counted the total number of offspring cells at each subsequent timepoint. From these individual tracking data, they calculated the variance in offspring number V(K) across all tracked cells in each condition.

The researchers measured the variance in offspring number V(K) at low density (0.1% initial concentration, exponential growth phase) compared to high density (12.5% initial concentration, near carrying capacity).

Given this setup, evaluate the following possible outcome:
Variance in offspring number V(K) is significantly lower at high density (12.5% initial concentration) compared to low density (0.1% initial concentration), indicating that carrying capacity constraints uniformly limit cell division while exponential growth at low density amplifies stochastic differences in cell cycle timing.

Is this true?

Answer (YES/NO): NO